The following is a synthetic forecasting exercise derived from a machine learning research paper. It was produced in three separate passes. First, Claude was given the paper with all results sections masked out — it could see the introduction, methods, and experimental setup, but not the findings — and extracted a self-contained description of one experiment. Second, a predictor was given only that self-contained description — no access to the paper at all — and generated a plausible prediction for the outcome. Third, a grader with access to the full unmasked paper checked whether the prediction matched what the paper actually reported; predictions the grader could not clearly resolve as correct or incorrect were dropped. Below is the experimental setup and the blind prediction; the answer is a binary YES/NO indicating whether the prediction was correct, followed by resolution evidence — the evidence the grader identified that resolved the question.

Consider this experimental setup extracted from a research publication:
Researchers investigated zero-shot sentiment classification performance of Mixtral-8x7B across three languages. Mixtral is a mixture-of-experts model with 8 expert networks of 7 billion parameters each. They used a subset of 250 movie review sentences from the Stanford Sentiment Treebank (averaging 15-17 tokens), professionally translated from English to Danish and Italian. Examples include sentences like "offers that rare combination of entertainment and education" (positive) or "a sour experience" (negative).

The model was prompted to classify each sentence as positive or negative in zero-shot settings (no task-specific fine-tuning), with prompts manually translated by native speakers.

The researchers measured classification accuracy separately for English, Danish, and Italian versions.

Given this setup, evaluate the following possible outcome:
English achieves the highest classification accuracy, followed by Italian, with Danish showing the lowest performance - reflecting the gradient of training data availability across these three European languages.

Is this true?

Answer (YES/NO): YES